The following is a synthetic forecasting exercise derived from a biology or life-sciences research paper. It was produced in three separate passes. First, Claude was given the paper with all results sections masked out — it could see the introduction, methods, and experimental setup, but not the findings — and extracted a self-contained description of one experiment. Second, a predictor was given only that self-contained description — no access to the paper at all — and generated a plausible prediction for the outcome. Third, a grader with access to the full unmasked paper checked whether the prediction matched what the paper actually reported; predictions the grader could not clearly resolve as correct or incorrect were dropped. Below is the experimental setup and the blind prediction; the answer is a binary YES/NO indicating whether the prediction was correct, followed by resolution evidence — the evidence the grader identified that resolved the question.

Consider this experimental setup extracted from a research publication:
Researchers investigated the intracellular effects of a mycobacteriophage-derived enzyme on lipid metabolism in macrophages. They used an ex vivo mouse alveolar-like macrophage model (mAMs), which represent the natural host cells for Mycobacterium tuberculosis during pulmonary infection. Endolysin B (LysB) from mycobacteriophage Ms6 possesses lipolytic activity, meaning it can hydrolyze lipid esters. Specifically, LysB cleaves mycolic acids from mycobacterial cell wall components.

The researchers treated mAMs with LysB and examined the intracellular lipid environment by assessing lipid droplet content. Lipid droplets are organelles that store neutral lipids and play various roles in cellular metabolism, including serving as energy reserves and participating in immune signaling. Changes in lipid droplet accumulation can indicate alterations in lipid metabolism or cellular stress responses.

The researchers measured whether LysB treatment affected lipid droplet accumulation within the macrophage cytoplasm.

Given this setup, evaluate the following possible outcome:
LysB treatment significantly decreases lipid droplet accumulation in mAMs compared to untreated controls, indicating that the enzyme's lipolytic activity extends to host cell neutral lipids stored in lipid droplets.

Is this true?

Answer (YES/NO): NO